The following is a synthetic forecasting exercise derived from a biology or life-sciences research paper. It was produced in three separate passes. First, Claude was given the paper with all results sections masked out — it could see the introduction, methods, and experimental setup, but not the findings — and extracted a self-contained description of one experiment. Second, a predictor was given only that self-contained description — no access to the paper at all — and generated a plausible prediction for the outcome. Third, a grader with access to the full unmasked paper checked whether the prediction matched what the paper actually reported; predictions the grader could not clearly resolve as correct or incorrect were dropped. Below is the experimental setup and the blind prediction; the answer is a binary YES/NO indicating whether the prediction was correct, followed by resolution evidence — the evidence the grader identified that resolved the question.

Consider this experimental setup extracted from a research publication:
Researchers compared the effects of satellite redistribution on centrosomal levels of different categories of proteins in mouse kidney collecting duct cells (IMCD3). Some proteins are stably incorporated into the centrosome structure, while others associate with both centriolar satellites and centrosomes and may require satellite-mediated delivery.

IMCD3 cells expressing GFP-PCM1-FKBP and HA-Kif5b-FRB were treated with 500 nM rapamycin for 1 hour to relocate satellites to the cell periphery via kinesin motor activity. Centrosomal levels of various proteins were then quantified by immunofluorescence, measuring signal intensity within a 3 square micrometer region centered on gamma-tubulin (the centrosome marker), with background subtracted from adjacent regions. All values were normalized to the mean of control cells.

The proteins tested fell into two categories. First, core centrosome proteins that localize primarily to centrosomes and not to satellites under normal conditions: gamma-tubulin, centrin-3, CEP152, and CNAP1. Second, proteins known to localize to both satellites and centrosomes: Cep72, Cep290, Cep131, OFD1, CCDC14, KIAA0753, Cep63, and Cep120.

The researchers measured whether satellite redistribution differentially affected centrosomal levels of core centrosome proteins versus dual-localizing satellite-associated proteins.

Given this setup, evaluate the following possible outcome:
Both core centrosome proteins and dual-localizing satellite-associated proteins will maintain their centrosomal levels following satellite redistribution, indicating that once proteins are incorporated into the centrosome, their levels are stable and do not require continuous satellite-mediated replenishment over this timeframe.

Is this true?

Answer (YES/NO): NO